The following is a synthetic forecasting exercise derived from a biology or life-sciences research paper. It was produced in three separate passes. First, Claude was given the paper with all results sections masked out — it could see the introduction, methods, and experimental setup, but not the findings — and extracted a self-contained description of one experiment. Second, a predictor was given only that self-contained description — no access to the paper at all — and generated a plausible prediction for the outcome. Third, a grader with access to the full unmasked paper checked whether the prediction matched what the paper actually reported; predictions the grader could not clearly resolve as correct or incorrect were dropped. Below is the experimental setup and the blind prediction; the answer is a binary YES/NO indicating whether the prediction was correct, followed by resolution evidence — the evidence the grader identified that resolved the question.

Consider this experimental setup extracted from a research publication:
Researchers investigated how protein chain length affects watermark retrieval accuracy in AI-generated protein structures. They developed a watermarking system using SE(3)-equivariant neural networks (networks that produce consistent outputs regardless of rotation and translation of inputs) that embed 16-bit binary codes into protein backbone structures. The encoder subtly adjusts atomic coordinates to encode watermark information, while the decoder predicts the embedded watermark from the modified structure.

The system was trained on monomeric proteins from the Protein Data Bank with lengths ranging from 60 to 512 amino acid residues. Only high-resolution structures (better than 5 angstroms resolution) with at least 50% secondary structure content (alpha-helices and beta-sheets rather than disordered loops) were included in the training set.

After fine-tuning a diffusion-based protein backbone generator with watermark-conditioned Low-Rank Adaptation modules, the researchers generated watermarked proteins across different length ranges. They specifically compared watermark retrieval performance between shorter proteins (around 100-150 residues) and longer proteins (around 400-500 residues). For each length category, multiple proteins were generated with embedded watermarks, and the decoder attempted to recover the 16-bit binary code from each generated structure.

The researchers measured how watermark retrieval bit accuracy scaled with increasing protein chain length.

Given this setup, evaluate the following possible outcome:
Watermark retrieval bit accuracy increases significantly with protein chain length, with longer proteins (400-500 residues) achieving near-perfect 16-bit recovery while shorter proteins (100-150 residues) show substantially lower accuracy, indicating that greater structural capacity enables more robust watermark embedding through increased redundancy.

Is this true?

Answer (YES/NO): NO